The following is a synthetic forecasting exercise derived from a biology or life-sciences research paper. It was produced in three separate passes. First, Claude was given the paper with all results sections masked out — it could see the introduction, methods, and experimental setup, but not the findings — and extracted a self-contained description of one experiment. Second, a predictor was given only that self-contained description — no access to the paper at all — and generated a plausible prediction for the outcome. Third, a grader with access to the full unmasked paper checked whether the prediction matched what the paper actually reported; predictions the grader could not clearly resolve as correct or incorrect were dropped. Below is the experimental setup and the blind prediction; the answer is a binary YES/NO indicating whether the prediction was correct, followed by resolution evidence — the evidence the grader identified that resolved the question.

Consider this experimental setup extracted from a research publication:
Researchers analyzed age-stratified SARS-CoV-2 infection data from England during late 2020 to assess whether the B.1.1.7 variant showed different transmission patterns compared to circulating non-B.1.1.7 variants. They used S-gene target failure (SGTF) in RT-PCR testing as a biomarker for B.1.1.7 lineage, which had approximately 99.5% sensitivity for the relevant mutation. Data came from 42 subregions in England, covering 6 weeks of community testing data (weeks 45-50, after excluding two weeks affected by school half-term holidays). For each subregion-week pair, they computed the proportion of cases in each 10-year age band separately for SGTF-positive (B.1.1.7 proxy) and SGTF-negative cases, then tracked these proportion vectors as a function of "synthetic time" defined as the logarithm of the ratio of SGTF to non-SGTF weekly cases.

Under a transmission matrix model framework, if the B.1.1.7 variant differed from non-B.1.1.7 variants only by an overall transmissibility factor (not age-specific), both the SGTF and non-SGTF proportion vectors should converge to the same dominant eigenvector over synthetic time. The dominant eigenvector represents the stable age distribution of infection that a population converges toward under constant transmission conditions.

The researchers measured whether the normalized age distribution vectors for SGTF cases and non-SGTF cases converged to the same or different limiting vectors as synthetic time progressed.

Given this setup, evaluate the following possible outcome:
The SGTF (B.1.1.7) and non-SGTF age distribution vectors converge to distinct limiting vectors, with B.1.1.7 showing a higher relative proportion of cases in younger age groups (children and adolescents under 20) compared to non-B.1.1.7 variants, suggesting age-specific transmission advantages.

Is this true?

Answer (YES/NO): YES